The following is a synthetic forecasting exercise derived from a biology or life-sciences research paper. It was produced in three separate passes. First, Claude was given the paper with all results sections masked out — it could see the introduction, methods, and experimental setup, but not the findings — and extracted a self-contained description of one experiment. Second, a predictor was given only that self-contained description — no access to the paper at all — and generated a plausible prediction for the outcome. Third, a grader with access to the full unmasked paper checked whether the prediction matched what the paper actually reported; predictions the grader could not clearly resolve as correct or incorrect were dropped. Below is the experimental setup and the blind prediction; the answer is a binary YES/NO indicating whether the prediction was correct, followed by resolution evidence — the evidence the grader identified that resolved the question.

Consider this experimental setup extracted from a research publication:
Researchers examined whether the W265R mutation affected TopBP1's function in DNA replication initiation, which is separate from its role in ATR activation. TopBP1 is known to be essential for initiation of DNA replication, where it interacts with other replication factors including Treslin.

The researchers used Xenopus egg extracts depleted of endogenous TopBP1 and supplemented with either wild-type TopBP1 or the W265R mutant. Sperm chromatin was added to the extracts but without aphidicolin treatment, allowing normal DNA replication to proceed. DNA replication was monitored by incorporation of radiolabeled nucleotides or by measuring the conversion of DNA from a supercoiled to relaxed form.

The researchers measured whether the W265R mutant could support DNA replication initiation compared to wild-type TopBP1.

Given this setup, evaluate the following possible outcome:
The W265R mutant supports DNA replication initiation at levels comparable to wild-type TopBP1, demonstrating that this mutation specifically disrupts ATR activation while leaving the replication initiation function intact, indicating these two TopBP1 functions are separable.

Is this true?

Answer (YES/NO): YES